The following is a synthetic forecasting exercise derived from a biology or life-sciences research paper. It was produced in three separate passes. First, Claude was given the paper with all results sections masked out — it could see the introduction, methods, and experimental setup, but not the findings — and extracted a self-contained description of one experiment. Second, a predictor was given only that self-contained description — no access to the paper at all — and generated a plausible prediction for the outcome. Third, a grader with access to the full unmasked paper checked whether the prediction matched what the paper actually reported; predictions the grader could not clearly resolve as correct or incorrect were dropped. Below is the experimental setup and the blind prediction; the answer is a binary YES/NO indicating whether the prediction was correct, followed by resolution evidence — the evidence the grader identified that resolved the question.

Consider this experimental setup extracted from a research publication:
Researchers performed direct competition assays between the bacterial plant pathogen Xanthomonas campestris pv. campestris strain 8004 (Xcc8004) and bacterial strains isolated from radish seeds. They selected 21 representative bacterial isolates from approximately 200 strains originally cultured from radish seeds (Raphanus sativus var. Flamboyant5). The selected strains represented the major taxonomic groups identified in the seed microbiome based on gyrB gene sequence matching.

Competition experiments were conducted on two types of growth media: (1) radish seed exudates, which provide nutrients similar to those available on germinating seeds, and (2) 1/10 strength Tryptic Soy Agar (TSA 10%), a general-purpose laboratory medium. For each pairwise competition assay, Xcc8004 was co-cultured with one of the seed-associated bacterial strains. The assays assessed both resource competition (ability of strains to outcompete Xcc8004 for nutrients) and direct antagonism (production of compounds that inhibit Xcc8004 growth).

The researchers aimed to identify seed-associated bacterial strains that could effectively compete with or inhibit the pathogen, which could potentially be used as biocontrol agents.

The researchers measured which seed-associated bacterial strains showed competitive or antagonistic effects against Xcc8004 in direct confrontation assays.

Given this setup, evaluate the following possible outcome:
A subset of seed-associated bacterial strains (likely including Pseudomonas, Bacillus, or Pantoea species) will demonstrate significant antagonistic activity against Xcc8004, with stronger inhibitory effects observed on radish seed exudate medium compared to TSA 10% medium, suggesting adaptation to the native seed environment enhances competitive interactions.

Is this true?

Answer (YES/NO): NO